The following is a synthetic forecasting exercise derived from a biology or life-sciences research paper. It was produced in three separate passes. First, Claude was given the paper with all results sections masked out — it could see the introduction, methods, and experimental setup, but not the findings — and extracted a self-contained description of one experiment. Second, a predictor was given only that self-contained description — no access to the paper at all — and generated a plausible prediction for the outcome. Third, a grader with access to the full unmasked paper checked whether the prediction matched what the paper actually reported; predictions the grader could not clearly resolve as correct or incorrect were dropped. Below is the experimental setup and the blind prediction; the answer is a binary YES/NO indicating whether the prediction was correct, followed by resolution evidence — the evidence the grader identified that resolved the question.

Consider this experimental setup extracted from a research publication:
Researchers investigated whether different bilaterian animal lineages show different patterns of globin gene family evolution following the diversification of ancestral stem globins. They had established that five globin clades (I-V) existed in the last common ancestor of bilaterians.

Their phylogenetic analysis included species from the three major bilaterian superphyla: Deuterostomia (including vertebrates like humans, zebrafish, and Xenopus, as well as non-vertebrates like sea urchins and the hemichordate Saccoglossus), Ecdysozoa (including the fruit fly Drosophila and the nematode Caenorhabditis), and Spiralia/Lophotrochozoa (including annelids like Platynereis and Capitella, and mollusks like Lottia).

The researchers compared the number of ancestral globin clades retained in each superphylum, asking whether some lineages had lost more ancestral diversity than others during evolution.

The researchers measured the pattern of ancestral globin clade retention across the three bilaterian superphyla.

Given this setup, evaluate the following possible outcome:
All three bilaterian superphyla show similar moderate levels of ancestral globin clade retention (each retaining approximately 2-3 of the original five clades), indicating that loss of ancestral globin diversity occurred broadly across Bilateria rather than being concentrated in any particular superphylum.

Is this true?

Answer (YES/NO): NO